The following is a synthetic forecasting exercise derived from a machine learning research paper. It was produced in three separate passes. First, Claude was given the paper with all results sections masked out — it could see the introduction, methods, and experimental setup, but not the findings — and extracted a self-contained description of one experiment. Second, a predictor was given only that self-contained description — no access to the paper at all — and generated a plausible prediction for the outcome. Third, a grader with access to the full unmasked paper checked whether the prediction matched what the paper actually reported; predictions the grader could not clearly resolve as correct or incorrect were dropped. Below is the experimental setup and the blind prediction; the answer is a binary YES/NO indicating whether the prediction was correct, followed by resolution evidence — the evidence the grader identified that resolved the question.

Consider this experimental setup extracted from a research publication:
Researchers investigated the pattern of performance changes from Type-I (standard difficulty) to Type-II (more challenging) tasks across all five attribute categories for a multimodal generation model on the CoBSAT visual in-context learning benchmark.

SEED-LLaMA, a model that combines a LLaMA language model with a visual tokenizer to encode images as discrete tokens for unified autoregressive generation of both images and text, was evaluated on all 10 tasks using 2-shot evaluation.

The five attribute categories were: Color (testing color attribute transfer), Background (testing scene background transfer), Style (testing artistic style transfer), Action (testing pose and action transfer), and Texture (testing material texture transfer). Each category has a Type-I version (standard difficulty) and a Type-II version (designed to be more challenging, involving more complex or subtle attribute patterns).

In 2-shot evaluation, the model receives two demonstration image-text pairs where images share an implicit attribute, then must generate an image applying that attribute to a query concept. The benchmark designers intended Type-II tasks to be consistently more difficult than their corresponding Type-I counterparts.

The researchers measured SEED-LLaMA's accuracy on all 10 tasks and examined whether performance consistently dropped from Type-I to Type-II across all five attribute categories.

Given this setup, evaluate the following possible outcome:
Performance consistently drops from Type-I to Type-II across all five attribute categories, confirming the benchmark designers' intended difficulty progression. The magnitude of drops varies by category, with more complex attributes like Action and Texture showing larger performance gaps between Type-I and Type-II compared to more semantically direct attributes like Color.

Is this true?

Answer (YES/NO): NO